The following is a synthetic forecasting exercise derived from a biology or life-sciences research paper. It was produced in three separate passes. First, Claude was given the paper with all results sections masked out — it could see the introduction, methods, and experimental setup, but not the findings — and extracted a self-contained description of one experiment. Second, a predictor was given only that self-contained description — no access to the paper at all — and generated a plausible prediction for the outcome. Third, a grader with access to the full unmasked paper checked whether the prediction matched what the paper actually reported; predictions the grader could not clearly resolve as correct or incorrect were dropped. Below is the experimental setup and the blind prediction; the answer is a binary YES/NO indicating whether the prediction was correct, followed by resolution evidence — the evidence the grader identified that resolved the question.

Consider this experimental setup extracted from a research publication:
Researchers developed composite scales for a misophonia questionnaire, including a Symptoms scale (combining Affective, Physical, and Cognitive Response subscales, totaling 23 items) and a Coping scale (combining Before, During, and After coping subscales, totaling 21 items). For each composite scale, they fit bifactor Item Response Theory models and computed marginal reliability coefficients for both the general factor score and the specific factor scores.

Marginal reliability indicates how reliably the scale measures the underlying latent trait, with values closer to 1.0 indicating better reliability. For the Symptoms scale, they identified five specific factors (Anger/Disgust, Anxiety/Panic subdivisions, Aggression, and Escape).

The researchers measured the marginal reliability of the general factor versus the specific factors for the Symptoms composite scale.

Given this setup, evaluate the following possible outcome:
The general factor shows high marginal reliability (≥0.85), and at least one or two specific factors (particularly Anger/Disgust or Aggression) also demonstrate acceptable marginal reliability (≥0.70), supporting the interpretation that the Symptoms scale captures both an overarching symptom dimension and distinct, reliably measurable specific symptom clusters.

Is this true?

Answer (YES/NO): NO